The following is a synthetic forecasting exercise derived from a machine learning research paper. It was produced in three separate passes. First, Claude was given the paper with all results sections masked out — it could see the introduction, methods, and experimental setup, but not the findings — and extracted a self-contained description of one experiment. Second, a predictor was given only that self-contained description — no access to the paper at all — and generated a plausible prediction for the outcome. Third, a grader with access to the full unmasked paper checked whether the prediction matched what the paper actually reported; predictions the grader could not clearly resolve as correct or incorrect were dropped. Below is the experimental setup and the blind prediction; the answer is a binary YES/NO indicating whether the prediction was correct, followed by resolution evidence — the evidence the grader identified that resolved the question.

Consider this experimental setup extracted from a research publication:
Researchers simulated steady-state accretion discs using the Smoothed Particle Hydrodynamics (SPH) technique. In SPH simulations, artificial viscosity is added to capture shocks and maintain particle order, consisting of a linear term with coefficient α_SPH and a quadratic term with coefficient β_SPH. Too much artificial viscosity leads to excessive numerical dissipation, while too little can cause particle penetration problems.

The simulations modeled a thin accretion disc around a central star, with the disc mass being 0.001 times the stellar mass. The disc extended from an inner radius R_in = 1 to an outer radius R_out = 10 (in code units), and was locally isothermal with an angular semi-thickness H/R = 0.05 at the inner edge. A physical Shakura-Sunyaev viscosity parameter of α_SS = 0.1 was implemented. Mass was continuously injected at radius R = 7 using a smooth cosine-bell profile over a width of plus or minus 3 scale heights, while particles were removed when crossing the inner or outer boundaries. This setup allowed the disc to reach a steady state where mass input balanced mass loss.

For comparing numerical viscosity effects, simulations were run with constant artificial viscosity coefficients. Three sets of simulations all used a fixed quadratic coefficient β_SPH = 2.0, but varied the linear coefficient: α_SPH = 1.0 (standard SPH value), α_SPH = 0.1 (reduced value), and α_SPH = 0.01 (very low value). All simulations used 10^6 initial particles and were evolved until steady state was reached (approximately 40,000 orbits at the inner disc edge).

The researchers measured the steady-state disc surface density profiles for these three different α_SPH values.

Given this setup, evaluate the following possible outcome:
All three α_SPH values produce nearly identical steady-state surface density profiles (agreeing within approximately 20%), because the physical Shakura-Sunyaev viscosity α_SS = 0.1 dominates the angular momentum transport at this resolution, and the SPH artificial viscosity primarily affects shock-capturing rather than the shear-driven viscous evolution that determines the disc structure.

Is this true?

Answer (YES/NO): NO